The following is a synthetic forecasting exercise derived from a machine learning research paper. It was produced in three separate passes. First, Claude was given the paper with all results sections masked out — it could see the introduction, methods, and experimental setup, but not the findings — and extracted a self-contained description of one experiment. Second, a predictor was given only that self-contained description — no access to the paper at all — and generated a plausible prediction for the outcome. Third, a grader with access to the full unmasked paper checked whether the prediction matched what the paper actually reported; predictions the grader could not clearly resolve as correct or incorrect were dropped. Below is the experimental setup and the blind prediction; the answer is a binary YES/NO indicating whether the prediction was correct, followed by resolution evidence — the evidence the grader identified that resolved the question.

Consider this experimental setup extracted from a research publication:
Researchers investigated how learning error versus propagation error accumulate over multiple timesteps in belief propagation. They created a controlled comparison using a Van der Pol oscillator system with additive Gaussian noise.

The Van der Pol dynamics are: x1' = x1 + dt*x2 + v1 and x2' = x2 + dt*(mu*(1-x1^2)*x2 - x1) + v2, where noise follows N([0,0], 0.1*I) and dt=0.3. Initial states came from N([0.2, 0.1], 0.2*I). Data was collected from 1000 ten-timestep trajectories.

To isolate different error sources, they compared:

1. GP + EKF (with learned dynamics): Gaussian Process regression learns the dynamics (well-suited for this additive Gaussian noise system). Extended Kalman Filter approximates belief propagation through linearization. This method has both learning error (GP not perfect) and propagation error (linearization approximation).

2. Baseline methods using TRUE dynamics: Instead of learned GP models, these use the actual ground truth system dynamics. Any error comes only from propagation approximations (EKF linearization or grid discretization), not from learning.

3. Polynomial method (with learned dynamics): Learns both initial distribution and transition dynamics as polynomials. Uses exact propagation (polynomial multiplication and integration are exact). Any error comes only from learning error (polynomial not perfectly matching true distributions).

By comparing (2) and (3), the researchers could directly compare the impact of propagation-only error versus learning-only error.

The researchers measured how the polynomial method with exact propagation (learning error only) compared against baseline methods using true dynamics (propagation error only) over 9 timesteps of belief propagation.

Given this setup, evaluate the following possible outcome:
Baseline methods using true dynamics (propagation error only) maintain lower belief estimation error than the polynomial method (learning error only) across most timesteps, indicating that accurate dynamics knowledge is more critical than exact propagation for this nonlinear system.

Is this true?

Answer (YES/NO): NO